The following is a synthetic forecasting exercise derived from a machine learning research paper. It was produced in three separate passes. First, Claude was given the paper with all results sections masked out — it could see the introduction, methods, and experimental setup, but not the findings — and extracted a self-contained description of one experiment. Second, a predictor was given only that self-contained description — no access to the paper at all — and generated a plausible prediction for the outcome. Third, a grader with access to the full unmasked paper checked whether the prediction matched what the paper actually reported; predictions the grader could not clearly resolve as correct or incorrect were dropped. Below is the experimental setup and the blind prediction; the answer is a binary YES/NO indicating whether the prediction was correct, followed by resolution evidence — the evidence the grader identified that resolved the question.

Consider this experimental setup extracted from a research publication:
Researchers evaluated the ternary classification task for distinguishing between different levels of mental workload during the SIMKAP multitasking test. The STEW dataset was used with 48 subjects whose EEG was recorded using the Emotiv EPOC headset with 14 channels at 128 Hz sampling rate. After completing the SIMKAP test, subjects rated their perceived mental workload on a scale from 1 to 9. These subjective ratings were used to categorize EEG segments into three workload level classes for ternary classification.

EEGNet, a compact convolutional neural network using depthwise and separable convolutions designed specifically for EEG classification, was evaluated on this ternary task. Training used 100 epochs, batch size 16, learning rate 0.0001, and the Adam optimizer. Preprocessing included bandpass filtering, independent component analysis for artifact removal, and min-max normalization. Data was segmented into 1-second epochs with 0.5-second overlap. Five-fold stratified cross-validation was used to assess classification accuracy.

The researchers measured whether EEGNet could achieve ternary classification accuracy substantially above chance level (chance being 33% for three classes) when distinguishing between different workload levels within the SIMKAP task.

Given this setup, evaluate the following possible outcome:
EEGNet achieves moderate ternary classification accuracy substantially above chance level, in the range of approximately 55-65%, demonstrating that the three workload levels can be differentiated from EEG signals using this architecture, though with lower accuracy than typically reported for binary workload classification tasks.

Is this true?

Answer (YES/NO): NO